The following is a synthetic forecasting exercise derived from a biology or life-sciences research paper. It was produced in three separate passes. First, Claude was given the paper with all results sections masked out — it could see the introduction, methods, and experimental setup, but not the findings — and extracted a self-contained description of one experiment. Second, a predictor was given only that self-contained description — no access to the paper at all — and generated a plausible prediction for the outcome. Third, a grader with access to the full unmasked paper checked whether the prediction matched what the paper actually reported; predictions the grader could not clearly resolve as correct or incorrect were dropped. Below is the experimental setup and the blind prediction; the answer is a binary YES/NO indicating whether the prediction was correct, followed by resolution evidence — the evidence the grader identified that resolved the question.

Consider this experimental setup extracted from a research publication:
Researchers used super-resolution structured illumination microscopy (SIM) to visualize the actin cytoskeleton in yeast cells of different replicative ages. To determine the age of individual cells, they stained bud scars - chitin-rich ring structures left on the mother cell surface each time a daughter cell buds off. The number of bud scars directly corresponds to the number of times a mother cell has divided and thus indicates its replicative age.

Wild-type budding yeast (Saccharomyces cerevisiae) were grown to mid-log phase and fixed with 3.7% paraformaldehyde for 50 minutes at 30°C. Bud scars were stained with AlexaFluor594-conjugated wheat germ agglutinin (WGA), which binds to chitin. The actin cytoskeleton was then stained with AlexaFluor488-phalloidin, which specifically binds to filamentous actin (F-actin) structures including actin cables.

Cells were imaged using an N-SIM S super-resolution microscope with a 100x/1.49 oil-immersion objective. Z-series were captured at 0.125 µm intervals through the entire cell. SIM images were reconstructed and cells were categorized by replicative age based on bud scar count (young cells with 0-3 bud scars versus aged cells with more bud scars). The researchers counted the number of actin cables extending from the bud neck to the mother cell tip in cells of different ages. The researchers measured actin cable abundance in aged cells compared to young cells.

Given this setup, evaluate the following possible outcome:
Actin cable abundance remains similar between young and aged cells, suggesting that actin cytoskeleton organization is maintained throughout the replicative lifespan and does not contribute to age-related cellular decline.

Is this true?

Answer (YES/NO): NO